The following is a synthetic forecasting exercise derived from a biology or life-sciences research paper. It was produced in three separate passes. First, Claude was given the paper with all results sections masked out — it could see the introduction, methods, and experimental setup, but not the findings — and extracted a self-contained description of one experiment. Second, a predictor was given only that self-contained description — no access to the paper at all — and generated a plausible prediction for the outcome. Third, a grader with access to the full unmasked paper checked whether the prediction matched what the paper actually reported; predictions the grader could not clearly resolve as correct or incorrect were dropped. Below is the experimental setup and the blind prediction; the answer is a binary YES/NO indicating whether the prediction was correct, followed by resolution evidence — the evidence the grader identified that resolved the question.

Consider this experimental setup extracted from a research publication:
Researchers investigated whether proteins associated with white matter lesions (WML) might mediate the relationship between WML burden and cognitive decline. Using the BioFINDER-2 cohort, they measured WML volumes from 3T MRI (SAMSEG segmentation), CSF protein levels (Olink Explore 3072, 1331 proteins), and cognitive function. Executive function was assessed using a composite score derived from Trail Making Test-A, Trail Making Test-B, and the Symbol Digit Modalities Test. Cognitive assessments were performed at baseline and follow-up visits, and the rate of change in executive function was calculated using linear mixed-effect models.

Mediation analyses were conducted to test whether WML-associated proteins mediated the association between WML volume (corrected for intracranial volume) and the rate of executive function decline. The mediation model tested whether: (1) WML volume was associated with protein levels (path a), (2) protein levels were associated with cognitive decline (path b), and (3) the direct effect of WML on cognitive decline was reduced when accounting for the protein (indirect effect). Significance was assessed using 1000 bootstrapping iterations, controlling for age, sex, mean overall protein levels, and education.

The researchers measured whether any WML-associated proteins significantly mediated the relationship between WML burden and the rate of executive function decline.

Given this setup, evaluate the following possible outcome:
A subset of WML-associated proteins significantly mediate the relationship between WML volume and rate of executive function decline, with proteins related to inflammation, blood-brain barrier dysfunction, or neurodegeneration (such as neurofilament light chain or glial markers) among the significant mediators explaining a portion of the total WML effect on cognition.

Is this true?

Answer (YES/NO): YES